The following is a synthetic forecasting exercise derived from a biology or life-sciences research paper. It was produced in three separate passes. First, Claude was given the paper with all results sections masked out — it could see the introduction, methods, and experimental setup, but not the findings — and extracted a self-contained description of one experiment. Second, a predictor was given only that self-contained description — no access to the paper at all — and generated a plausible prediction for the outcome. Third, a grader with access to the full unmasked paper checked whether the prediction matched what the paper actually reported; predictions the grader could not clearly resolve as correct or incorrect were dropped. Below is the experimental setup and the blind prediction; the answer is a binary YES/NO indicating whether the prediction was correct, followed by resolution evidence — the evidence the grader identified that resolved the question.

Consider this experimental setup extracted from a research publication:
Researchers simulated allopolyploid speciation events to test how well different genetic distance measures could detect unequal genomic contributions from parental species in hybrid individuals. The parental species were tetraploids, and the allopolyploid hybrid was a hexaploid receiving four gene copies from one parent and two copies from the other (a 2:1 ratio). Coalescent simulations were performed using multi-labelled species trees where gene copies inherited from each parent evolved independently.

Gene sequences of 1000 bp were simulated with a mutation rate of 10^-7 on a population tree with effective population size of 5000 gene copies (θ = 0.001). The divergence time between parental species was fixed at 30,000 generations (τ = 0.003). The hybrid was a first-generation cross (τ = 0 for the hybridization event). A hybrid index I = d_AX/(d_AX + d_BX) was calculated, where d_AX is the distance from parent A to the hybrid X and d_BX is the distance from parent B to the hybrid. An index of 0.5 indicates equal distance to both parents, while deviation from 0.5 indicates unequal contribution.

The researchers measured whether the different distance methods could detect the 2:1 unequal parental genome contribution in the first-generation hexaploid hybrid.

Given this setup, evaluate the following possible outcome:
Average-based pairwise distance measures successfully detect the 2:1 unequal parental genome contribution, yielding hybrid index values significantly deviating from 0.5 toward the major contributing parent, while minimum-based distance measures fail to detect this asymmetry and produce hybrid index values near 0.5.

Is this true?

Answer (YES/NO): NO